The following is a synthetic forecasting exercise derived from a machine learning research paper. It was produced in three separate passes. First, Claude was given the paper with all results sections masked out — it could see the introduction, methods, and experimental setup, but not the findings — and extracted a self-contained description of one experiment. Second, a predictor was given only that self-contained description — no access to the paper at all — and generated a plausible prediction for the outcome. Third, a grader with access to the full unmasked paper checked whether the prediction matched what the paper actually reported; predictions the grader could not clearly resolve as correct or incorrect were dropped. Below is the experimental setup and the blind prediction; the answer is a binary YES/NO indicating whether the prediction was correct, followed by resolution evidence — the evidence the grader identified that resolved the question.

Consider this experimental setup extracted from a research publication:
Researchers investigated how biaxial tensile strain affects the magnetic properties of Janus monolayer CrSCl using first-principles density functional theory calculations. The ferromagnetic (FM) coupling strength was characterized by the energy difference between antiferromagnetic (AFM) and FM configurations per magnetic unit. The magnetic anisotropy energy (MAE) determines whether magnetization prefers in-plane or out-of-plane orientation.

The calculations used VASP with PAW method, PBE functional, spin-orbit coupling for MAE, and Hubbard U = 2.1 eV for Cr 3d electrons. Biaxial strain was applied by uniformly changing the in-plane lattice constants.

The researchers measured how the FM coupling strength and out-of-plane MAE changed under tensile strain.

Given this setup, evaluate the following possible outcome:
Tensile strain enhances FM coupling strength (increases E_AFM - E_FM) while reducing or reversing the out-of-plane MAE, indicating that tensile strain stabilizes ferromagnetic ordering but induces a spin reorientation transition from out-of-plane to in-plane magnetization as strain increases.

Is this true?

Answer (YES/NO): NO